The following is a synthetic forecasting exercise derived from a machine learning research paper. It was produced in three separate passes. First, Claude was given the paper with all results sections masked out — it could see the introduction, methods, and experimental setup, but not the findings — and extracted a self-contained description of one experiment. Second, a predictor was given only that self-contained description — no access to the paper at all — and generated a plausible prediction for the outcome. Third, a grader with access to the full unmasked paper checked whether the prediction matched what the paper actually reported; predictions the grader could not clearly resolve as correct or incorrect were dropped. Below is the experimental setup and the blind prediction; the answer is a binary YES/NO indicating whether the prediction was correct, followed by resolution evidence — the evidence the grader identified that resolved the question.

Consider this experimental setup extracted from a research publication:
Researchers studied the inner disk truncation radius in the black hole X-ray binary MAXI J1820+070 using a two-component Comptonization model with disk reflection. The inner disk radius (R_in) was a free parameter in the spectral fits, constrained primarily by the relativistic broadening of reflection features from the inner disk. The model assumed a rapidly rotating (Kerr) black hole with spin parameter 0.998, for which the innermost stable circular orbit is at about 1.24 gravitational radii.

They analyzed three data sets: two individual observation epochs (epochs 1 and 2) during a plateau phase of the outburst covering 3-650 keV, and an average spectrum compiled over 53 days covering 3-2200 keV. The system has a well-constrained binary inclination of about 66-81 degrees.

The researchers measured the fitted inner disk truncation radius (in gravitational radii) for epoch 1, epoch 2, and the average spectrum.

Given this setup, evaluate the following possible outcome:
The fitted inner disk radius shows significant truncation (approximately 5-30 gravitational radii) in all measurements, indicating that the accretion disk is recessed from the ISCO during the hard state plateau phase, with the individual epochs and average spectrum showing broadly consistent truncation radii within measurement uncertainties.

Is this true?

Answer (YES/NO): NO